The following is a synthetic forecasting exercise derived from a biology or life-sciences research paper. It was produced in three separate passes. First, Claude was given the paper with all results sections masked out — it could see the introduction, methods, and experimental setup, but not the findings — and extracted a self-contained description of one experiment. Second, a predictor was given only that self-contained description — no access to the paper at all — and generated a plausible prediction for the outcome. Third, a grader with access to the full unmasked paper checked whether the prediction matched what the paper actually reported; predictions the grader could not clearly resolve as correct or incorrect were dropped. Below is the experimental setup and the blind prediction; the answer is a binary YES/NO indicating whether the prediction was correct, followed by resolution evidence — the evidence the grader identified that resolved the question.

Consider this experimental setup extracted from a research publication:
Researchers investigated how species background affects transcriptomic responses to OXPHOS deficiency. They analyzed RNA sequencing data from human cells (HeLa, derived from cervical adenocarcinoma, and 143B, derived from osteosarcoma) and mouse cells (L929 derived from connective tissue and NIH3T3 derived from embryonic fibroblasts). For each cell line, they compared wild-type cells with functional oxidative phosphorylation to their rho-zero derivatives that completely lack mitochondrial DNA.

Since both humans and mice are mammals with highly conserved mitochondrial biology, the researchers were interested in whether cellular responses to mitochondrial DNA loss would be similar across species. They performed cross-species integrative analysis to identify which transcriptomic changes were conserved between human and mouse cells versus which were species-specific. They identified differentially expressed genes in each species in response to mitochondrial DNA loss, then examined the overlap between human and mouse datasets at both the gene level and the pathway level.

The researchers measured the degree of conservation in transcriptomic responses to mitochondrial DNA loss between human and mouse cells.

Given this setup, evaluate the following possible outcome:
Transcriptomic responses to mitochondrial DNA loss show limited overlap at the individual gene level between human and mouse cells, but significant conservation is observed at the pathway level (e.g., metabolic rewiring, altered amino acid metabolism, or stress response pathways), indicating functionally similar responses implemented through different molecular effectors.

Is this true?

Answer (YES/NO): NO